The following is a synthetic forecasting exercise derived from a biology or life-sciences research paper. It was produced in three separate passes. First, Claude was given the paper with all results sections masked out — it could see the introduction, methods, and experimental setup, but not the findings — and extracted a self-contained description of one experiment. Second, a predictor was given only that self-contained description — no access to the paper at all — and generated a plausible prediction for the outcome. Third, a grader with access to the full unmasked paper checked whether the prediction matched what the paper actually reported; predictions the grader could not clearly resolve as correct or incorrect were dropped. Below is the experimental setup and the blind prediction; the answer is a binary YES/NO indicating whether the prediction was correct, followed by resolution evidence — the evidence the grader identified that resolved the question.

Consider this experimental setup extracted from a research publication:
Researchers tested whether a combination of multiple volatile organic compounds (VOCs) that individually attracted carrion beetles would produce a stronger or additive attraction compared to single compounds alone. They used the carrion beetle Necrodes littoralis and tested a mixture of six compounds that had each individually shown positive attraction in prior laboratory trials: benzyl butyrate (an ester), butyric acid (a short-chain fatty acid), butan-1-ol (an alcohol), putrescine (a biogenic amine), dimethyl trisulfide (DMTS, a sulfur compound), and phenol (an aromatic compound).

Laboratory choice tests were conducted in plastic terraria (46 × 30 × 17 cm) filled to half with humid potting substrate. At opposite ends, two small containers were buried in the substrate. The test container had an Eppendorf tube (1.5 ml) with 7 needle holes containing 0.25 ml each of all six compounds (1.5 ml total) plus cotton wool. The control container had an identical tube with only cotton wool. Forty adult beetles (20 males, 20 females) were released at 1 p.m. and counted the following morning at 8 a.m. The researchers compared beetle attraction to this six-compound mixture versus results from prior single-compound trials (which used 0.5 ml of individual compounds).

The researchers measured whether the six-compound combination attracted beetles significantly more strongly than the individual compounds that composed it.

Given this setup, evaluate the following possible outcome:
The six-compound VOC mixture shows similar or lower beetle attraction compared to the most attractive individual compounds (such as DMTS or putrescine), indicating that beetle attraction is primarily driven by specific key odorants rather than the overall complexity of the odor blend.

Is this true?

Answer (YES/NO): NO